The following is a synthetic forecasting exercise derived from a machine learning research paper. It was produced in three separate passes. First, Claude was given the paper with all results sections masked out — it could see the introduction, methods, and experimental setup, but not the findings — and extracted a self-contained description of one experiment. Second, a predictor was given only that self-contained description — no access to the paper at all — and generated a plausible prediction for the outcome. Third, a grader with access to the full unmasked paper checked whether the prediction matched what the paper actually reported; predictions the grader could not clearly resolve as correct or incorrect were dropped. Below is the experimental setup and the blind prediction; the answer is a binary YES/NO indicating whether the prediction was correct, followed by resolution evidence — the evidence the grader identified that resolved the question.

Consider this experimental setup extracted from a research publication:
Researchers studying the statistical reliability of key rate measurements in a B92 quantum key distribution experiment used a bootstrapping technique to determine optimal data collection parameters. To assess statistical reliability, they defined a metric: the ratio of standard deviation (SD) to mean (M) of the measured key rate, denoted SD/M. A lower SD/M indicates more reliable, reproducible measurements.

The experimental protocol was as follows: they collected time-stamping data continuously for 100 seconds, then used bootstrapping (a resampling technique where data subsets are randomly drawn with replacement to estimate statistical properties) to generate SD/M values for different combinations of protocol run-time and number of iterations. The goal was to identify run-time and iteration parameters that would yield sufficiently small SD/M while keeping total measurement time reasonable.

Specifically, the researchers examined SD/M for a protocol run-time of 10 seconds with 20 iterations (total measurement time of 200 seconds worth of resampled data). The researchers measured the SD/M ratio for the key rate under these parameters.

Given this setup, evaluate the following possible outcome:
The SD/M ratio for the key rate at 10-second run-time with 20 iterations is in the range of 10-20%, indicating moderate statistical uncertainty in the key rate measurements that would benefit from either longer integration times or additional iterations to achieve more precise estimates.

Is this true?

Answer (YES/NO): NO